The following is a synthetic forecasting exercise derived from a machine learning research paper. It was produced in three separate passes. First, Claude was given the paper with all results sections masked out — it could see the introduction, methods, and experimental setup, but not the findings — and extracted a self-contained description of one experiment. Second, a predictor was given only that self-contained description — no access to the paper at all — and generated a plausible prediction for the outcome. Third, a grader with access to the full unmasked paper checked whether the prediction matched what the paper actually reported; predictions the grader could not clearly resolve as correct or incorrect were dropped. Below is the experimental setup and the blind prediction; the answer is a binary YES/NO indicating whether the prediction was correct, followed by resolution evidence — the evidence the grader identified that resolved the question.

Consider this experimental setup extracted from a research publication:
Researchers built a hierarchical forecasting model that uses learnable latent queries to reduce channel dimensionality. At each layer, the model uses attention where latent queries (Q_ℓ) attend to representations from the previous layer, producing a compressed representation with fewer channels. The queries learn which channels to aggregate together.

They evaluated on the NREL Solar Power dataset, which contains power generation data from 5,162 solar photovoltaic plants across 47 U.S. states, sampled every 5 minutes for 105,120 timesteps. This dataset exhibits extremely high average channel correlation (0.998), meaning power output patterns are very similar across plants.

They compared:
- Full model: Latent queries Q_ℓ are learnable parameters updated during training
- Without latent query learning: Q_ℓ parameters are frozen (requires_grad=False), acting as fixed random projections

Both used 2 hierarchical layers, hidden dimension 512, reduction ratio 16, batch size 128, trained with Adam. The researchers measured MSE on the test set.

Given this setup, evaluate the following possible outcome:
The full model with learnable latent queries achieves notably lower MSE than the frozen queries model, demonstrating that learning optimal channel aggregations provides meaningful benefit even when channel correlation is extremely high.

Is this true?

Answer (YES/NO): NO